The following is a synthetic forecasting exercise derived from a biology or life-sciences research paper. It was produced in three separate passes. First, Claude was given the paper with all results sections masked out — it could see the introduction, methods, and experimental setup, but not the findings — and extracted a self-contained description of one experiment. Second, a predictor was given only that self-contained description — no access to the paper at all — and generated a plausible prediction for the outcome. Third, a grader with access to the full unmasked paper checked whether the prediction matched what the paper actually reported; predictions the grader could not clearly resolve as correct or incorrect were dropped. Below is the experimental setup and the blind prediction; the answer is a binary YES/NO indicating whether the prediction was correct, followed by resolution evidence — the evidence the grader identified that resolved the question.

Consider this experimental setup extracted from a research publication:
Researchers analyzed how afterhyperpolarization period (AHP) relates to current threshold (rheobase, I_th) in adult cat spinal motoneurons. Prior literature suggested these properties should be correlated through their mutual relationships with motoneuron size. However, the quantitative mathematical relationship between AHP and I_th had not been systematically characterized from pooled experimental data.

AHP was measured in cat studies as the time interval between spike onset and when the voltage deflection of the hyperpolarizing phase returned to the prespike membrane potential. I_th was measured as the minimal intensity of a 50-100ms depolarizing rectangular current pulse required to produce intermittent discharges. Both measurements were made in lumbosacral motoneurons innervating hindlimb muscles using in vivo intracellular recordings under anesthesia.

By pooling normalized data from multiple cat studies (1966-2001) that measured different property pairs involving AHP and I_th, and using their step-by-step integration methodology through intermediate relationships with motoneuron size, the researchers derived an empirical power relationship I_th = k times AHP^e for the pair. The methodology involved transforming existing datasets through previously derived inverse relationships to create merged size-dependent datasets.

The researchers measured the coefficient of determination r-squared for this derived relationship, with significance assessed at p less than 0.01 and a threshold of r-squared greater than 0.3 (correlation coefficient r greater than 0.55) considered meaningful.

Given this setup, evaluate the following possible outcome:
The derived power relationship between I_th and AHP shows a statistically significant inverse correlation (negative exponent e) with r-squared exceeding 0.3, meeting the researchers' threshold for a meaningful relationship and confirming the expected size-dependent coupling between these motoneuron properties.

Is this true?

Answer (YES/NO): YES